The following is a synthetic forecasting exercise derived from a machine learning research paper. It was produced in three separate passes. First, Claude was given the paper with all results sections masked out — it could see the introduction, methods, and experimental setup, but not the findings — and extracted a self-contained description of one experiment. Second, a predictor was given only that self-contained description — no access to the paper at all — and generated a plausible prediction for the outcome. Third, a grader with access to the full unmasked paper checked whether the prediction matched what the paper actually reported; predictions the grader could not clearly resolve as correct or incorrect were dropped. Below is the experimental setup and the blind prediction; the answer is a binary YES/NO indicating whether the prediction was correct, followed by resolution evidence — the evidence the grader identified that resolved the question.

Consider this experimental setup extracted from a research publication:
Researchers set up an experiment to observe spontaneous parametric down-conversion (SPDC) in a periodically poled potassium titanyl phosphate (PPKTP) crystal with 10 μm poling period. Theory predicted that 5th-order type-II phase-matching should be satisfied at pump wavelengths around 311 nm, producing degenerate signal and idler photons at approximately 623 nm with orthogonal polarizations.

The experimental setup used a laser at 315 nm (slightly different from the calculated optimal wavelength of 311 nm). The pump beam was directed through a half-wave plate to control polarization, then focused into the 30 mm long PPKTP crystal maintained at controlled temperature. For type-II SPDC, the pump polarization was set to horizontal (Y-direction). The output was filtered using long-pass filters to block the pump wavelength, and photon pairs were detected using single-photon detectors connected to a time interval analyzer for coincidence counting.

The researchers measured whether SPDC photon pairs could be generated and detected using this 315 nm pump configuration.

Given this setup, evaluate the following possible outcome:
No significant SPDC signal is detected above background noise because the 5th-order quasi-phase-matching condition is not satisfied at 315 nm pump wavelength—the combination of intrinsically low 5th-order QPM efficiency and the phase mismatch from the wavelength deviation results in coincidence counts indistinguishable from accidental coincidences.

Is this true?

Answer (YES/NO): NO